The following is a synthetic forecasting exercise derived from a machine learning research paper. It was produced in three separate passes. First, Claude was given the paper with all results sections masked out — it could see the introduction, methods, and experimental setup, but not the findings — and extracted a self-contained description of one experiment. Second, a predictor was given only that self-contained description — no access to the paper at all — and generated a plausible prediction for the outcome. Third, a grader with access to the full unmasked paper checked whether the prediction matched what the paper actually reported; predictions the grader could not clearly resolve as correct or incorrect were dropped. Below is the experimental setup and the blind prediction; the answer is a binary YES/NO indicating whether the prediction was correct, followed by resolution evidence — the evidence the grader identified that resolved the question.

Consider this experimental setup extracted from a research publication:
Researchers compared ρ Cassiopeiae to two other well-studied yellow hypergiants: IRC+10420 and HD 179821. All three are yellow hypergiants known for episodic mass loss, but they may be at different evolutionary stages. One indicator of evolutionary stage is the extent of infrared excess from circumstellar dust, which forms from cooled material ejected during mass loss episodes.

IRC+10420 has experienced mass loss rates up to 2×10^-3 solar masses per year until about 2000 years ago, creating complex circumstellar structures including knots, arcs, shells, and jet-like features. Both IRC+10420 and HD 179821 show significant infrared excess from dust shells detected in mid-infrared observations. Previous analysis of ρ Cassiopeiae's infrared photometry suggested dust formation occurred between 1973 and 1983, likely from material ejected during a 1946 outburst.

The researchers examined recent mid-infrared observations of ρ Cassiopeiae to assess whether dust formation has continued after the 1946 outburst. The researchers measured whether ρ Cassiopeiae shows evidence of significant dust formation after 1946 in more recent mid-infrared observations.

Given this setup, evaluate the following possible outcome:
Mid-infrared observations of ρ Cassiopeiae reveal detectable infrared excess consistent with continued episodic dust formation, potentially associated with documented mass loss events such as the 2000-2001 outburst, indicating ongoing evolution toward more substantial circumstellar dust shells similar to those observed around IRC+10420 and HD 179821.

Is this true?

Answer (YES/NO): NO